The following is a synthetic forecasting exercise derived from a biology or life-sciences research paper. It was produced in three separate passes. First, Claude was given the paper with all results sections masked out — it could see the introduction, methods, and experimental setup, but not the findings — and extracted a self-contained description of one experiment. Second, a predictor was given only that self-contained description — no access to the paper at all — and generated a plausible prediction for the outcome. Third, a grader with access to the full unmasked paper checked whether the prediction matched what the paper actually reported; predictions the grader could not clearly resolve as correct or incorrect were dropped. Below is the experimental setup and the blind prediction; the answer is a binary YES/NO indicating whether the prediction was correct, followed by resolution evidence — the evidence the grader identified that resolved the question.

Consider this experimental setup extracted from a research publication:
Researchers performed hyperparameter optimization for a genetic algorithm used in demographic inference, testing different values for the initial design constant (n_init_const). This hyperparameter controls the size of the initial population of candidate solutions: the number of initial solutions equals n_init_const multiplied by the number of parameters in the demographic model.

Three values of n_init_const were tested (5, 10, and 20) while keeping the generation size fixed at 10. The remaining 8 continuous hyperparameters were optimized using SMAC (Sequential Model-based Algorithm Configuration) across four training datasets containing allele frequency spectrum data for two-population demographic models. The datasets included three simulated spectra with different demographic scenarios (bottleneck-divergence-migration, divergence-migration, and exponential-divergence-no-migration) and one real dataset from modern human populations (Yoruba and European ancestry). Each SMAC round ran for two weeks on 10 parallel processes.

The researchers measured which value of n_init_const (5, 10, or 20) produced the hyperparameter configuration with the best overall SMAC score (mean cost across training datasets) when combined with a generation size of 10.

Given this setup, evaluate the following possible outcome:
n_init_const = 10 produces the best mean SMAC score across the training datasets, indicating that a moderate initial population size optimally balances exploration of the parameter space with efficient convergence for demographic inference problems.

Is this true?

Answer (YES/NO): NO